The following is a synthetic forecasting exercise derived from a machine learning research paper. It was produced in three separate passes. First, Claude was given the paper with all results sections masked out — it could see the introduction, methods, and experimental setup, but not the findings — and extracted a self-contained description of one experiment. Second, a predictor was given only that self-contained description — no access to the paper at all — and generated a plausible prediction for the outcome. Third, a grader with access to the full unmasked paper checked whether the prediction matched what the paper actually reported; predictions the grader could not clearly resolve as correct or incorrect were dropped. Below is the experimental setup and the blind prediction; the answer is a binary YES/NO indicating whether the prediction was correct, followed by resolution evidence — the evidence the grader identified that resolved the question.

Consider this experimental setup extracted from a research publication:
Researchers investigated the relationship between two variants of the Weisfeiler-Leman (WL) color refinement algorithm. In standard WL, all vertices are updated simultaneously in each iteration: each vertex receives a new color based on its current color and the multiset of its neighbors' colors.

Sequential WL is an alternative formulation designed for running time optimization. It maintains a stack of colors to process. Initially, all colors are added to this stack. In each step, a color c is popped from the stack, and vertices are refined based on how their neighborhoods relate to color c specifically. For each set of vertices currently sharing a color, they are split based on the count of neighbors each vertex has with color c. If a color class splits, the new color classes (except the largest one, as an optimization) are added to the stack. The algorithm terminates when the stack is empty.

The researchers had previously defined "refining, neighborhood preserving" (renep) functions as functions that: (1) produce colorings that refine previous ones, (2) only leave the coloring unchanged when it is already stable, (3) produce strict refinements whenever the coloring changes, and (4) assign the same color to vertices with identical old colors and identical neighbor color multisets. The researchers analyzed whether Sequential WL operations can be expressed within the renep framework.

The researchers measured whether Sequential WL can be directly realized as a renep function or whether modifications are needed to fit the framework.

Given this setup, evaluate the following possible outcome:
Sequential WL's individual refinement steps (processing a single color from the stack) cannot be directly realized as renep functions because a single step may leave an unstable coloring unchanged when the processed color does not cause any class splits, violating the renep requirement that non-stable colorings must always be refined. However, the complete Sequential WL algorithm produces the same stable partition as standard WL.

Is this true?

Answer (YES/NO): YES